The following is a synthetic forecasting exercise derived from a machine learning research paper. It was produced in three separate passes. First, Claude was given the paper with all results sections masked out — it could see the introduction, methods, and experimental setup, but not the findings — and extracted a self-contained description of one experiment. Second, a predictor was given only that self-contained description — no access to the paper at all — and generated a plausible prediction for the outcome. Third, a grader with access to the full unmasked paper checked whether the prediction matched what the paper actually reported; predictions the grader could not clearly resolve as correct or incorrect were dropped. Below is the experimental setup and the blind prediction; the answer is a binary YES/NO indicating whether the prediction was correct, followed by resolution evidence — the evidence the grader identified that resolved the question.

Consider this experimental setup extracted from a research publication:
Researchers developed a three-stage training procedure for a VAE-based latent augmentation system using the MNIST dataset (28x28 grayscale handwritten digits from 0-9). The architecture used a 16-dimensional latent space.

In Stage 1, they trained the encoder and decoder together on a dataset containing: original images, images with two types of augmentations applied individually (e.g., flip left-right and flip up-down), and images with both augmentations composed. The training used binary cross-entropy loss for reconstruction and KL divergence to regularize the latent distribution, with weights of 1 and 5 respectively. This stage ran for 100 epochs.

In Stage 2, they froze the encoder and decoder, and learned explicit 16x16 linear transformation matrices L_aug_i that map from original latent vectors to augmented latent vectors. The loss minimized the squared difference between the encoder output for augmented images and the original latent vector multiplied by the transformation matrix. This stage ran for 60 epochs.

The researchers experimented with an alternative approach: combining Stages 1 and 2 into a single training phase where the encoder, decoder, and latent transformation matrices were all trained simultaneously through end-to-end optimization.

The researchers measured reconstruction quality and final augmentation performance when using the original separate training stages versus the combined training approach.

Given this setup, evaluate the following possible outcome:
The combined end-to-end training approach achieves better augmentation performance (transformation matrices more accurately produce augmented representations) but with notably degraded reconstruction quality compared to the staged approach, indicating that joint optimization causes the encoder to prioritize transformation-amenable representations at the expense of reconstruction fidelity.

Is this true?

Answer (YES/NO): NO